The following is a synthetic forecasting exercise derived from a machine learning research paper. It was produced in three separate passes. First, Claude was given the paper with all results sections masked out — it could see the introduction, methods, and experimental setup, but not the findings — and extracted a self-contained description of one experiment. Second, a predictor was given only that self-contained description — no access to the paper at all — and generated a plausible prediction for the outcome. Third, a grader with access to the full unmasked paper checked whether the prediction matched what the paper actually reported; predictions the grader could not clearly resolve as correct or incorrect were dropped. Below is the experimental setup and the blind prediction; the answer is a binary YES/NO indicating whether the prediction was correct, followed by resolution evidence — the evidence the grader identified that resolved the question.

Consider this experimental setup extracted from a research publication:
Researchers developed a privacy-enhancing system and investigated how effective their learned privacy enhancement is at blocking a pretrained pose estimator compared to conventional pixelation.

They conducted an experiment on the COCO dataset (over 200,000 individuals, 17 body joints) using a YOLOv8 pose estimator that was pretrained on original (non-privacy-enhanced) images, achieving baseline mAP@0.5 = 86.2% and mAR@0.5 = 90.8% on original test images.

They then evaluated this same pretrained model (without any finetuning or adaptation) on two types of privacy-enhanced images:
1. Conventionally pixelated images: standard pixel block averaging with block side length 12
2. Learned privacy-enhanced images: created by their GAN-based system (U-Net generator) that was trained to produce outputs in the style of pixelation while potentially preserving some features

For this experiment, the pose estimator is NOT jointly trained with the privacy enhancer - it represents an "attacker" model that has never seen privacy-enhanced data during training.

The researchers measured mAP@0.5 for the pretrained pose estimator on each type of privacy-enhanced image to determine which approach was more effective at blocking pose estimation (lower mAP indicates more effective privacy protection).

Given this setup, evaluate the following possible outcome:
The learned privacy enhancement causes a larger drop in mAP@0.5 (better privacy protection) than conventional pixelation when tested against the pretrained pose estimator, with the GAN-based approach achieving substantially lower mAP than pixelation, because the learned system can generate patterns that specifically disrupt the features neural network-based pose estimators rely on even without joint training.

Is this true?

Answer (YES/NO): NO